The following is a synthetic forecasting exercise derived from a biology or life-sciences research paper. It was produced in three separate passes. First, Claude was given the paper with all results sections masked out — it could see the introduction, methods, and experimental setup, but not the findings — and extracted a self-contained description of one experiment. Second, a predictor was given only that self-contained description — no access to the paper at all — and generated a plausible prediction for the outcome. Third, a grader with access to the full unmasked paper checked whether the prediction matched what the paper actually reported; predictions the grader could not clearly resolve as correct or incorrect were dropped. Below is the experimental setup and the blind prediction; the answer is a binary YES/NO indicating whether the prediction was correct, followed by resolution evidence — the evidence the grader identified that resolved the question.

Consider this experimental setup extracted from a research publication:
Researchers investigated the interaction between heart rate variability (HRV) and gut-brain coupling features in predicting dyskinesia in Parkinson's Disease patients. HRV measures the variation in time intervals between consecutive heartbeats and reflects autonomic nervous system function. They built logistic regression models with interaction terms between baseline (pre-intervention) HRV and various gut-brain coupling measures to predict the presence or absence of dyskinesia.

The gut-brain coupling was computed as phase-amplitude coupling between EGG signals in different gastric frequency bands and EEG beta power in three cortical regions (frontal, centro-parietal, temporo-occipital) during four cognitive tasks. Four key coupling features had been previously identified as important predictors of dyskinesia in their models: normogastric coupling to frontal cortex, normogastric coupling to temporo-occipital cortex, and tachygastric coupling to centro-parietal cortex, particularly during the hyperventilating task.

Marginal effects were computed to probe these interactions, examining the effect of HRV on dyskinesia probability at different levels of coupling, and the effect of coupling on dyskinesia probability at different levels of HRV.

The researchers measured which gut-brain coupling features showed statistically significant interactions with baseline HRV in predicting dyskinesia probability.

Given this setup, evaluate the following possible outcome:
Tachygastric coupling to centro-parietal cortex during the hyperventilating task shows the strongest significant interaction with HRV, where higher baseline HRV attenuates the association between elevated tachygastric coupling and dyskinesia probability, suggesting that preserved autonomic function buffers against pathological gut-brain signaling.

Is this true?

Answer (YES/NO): NO